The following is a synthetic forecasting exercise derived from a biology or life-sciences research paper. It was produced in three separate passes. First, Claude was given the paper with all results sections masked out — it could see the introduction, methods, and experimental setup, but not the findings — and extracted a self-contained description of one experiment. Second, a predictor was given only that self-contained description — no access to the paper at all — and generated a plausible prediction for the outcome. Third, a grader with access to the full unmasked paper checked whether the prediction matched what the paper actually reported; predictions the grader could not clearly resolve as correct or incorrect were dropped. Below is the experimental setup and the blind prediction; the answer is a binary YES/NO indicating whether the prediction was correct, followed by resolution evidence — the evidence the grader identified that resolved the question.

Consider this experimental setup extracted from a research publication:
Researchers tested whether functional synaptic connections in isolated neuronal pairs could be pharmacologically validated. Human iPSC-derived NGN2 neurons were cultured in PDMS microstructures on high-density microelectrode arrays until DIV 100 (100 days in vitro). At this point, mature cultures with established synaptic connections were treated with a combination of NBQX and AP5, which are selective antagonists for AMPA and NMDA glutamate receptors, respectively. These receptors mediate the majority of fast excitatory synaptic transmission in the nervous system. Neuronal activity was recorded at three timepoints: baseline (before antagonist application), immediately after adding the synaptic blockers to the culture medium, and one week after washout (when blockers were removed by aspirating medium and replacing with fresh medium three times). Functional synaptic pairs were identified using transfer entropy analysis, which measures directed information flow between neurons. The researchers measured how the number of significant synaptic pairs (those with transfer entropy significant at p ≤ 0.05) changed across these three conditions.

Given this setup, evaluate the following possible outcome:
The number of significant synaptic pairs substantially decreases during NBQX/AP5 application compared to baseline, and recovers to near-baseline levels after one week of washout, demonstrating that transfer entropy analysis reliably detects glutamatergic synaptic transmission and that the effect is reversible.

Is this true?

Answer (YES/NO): YES